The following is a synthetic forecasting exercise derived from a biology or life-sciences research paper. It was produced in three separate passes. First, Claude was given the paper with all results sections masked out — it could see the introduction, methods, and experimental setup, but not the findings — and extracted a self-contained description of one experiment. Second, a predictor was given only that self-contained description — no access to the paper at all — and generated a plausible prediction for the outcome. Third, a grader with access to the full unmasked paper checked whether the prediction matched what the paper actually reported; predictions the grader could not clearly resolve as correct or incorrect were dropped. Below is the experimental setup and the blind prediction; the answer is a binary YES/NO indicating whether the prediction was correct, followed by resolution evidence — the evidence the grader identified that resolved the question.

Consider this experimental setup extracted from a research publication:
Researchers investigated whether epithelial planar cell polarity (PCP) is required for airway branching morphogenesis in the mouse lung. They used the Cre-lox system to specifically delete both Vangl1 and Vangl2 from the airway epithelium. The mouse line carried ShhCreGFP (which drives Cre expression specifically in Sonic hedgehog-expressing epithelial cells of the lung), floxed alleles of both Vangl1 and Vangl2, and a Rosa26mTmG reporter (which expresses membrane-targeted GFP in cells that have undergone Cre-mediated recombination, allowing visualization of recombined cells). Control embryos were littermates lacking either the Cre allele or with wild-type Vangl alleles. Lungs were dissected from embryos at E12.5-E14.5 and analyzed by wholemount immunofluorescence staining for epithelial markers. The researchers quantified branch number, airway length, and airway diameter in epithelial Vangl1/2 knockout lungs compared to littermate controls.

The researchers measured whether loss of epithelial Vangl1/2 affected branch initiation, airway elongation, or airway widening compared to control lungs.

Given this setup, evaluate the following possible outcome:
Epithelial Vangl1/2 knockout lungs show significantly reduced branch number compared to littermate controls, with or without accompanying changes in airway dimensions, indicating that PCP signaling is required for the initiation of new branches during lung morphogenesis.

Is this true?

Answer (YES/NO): NO